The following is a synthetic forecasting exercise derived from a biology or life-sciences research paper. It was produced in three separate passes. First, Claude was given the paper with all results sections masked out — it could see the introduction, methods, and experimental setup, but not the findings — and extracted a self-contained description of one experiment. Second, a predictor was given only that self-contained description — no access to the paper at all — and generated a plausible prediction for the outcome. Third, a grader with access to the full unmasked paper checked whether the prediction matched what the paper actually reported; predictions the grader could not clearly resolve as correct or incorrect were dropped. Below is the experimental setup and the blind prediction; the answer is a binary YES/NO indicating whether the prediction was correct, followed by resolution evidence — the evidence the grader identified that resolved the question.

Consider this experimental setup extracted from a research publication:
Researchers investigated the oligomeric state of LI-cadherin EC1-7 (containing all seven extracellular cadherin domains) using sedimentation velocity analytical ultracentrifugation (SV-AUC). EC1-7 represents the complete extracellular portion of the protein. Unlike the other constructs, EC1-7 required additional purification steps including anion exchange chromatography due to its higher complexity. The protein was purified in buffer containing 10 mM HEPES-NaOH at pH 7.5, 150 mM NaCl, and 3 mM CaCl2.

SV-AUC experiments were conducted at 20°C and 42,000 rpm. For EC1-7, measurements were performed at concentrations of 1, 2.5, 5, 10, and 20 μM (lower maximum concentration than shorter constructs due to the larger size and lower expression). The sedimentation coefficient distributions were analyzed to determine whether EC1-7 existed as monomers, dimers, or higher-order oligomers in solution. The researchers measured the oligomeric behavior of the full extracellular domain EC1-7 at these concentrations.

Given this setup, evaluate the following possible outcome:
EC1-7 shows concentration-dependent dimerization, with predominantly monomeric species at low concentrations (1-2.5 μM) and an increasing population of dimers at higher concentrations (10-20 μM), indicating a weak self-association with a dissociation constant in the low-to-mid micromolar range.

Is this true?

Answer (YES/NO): NO